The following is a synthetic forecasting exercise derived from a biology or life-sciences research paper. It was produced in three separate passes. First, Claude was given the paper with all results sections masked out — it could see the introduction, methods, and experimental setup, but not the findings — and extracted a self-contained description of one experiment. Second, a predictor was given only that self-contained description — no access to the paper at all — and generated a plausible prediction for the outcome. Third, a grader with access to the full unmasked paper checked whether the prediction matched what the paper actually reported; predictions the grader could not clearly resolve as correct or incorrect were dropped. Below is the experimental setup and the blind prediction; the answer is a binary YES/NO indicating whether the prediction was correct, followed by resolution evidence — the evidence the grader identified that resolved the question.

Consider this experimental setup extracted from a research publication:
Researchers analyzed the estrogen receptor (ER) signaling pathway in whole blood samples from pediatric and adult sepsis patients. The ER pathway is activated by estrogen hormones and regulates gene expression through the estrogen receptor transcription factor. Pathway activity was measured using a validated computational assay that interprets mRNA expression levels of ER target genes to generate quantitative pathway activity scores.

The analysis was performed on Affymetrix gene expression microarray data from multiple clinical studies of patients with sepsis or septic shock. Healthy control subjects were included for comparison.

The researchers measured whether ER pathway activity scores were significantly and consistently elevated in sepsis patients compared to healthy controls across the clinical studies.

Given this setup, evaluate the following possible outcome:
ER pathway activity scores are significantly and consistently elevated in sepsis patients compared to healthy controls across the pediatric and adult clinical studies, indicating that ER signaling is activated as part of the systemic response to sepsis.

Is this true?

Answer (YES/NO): NO